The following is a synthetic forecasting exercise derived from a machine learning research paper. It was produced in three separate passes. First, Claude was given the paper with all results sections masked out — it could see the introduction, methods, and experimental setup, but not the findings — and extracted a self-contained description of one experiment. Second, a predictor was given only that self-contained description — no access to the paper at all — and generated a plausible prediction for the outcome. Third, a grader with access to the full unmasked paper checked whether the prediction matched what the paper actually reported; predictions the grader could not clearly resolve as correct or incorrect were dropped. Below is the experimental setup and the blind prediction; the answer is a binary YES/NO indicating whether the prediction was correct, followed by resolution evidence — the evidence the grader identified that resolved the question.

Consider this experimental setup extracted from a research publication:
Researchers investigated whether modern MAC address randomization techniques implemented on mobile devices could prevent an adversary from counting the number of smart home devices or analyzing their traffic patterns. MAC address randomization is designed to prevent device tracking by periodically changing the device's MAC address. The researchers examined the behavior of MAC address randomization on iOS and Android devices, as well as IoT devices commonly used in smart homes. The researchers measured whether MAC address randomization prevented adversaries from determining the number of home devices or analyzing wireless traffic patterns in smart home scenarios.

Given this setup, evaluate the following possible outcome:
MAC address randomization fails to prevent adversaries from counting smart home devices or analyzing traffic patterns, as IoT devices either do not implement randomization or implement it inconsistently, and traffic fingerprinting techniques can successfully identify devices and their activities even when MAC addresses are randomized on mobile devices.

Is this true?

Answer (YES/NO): YES